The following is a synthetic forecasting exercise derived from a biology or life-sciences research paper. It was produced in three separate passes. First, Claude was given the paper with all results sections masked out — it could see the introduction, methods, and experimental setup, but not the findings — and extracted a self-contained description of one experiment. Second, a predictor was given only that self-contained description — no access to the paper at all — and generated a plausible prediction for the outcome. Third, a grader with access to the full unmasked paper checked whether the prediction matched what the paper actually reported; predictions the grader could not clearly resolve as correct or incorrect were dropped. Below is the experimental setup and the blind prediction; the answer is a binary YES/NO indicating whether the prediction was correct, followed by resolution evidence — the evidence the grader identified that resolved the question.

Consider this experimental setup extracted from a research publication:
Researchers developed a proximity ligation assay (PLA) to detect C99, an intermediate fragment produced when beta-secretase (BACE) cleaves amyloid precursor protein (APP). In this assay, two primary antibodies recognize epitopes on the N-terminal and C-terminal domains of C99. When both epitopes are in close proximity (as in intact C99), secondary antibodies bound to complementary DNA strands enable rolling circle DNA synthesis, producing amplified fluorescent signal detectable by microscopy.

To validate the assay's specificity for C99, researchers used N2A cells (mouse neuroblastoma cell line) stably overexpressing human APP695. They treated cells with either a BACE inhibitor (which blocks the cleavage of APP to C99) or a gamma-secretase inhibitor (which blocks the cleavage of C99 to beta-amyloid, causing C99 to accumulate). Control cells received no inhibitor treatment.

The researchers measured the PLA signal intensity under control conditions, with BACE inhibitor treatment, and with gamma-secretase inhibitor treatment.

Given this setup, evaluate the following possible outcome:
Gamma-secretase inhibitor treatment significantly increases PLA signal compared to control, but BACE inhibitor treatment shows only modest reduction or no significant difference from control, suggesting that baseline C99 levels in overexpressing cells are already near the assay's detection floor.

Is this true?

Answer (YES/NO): NO